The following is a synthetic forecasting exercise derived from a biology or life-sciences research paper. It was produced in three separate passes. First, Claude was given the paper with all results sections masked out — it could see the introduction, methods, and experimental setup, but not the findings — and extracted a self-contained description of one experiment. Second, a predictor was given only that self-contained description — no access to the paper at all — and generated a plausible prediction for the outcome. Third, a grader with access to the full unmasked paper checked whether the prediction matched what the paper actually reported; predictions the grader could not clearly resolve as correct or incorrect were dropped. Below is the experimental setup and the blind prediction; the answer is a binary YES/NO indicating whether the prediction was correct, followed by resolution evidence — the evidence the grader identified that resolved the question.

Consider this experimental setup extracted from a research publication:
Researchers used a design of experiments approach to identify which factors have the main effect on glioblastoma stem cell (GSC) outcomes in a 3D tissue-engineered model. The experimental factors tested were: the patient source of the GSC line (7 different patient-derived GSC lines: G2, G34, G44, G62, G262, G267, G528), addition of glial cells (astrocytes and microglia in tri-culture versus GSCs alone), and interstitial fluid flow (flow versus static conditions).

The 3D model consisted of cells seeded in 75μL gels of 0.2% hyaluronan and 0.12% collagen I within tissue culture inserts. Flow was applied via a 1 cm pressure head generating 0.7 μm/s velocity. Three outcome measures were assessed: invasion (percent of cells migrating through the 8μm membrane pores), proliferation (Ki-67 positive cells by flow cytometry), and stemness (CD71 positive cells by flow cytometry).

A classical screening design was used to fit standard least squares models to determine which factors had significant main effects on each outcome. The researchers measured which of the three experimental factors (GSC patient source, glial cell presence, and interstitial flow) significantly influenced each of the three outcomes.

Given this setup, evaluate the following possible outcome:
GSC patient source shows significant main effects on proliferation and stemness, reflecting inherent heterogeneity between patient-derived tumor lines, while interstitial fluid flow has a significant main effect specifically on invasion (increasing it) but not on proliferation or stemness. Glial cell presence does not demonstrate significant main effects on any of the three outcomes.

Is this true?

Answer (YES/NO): NO